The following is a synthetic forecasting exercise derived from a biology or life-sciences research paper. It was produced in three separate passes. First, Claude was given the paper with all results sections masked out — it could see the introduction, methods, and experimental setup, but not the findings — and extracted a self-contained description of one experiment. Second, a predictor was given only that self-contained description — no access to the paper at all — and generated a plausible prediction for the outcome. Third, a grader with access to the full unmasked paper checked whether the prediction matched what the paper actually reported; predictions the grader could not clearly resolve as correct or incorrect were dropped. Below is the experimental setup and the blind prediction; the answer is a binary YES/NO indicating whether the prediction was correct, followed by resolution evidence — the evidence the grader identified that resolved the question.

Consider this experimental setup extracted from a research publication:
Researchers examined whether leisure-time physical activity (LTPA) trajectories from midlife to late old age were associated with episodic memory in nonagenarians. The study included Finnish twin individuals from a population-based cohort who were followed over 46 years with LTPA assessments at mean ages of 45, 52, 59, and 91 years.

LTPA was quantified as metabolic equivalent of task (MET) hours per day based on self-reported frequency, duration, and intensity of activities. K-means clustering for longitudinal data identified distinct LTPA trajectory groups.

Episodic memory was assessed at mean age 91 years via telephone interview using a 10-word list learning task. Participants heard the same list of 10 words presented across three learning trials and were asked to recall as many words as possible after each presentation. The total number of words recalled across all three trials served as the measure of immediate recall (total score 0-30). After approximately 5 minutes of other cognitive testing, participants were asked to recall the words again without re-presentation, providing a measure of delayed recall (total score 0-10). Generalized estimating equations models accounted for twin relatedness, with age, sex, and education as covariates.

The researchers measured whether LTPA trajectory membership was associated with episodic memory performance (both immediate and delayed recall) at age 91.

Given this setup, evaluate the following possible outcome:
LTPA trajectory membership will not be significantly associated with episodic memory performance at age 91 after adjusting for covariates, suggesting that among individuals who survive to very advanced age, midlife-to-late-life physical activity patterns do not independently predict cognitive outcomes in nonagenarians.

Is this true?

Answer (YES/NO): YES